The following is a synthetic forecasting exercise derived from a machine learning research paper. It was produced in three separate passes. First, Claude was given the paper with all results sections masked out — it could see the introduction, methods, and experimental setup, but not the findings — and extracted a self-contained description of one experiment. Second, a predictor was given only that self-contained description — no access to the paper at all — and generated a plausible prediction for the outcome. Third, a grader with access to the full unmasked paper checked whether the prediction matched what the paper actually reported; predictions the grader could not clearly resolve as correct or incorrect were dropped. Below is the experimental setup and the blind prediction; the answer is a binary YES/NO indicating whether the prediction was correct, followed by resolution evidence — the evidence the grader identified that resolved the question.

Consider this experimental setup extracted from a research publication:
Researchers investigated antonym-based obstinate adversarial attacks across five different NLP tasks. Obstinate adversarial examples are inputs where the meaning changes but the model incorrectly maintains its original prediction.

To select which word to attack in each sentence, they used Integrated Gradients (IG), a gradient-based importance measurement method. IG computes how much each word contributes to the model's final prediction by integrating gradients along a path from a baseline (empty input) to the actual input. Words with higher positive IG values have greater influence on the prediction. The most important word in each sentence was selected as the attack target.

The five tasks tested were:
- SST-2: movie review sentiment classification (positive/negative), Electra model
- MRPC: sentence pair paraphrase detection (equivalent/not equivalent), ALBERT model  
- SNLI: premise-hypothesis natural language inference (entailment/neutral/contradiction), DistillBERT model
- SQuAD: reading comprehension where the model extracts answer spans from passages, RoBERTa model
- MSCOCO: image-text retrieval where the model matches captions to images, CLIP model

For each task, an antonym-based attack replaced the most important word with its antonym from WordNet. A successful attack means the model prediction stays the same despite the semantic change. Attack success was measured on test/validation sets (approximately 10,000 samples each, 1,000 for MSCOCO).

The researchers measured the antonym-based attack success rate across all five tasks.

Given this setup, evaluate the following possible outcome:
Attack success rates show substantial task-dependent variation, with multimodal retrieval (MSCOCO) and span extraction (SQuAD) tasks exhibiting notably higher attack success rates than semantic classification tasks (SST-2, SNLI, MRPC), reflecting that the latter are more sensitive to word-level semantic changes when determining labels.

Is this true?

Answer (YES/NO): NO